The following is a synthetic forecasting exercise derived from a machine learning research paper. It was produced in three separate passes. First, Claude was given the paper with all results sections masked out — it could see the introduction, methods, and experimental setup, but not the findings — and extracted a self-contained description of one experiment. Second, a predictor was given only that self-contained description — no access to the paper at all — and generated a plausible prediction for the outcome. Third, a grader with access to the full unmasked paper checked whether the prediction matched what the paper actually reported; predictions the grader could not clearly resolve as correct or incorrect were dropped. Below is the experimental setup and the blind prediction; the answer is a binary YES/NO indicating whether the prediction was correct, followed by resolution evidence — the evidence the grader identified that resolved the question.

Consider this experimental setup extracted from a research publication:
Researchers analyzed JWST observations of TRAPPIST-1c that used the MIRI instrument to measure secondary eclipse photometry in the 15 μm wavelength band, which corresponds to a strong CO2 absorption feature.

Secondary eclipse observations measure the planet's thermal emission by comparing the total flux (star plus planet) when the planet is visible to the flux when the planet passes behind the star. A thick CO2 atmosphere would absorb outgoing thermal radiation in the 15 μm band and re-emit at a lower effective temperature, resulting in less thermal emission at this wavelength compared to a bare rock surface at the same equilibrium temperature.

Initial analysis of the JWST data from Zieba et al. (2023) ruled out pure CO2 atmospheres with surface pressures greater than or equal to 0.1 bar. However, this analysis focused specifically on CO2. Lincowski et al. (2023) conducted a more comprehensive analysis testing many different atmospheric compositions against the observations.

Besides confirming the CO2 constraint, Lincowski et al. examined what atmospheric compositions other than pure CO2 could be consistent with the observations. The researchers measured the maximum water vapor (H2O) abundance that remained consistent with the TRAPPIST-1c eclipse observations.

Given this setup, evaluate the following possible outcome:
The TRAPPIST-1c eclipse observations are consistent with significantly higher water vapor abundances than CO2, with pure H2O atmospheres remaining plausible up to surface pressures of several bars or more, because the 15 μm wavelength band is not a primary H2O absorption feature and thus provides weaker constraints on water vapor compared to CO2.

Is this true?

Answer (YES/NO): NO